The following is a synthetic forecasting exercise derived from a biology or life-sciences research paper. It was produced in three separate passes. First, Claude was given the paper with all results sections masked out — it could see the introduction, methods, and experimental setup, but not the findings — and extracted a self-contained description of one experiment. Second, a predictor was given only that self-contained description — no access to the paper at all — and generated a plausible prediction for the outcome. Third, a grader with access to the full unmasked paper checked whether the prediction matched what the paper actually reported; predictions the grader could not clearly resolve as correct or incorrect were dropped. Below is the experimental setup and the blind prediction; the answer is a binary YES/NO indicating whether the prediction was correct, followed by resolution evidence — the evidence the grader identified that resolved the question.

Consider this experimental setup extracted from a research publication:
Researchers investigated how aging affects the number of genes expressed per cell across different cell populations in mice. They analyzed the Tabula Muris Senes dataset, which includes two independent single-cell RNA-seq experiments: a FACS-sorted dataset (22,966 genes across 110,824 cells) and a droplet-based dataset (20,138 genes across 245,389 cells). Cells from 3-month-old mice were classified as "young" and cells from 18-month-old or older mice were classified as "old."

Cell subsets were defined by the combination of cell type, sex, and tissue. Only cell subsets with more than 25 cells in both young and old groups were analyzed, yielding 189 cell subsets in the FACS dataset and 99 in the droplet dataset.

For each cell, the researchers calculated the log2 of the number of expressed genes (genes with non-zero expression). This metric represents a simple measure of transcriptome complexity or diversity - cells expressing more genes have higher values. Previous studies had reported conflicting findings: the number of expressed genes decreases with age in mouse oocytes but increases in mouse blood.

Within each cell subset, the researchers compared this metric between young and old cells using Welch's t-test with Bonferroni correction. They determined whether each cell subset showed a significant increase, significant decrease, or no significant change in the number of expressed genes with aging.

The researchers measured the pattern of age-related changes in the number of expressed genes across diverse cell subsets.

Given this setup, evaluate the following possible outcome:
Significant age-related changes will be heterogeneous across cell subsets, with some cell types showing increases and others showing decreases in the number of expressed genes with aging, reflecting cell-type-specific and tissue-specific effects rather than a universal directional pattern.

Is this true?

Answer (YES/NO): YES